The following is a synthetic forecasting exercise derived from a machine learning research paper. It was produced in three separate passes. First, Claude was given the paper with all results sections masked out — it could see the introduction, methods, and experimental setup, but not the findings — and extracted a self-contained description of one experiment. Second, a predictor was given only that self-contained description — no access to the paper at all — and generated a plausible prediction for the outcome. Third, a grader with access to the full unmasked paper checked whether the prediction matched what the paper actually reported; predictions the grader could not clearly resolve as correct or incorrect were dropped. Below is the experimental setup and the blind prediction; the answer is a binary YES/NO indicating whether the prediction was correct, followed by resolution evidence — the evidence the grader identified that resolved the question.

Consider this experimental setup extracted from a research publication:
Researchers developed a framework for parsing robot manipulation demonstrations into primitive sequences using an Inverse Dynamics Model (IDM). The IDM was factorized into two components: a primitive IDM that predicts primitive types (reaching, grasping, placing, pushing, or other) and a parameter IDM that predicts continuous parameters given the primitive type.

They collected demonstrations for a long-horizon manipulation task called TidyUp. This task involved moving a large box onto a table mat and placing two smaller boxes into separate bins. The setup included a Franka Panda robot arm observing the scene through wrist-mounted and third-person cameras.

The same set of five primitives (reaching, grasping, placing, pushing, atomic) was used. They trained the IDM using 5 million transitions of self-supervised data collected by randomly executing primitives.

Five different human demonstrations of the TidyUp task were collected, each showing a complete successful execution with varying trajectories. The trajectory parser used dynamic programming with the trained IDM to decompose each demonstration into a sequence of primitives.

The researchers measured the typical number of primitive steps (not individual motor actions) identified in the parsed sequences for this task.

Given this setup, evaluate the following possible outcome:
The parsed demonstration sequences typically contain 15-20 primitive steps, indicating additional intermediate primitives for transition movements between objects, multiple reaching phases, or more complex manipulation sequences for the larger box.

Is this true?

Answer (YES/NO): NO